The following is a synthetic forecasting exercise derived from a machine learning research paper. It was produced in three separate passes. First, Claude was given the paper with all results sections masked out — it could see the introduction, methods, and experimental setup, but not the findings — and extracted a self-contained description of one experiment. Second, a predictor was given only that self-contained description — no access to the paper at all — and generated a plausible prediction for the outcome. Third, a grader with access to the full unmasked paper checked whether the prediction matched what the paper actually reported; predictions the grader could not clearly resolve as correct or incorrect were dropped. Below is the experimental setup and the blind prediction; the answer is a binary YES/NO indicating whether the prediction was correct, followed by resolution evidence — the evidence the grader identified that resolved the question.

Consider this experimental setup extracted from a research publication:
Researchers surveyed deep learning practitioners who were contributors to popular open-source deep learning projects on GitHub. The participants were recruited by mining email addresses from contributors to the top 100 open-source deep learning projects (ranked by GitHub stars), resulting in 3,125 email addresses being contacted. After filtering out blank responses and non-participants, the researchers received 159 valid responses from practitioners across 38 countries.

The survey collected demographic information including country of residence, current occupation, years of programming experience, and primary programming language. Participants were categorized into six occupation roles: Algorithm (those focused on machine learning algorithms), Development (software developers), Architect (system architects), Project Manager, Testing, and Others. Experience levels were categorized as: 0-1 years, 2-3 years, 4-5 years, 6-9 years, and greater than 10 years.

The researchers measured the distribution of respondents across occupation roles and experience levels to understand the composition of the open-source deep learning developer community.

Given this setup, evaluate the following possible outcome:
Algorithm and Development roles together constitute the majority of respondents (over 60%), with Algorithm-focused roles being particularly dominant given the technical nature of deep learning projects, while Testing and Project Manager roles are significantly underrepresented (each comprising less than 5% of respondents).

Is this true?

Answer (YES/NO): YES